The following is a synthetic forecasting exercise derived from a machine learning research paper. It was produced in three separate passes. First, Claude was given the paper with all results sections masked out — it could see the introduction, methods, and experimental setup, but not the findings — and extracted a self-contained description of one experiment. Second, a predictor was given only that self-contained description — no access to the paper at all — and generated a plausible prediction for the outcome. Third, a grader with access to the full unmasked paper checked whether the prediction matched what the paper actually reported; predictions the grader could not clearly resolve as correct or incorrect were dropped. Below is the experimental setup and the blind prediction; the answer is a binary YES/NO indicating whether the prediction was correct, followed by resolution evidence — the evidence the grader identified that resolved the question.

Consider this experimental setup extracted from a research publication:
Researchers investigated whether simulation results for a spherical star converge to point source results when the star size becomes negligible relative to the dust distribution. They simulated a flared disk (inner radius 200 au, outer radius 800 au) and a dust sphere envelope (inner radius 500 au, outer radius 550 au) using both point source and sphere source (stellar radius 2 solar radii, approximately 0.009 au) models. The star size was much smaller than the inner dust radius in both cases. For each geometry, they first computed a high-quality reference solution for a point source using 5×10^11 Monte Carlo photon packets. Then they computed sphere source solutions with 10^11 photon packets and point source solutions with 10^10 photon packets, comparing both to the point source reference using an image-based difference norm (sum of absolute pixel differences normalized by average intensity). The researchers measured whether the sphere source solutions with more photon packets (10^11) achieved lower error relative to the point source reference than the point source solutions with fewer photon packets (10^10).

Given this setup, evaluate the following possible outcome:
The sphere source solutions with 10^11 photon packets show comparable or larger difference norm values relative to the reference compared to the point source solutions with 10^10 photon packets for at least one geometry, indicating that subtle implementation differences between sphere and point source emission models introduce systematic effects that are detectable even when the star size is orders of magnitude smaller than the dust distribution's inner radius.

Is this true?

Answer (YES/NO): NO